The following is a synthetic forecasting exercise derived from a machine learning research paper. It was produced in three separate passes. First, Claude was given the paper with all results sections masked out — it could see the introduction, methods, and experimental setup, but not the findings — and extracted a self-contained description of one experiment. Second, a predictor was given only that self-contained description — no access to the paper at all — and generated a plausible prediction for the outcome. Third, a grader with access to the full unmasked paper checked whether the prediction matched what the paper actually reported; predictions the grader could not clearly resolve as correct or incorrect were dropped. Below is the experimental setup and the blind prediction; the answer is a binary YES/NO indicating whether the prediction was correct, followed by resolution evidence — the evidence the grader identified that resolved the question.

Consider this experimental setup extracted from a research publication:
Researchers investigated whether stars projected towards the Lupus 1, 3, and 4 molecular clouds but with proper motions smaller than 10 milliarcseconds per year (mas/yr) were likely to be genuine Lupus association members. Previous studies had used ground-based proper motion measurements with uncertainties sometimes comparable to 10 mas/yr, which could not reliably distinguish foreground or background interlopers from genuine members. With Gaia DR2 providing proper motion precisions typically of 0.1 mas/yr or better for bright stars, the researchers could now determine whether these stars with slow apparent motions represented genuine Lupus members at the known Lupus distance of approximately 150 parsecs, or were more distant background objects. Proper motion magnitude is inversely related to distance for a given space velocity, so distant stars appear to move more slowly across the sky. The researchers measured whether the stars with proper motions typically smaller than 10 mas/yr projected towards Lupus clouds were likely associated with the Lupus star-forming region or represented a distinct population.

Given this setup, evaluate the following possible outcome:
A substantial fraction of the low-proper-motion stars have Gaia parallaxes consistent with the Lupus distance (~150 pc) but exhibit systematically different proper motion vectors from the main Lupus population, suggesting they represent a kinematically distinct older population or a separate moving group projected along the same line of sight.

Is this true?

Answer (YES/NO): NO